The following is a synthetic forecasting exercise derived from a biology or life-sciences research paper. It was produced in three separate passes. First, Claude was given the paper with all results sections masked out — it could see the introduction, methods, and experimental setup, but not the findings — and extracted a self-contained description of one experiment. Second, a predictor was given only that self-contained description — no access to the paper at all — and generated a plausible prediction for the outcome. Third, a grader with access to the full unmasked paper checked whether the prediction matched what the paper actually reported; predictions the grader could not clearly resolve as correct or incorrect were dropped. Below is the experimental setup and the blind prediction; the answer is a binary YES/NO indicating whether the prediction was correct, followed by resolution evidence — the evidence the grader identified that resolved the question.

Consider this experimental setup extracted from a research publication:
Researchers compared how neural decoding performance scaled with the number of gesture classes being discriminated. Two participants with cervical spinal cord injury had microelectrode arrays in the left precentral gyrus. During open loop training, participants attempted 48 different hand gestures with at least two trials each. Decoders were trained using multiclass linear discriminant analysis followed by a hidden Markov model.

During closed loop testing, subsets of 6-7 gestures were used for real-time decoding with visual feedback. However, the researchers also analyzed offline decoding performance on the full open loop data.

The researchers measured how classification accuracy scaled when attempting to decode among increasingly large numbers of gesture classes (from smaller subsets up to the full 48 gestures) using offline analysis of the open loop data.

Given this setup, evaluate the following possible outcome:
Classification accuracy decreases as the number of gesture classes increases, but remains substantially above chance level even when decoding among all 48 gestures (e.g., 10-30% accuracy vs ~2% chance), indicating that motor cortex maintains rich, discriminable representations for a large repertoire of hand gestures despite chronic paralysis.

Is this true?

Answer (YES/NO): NO